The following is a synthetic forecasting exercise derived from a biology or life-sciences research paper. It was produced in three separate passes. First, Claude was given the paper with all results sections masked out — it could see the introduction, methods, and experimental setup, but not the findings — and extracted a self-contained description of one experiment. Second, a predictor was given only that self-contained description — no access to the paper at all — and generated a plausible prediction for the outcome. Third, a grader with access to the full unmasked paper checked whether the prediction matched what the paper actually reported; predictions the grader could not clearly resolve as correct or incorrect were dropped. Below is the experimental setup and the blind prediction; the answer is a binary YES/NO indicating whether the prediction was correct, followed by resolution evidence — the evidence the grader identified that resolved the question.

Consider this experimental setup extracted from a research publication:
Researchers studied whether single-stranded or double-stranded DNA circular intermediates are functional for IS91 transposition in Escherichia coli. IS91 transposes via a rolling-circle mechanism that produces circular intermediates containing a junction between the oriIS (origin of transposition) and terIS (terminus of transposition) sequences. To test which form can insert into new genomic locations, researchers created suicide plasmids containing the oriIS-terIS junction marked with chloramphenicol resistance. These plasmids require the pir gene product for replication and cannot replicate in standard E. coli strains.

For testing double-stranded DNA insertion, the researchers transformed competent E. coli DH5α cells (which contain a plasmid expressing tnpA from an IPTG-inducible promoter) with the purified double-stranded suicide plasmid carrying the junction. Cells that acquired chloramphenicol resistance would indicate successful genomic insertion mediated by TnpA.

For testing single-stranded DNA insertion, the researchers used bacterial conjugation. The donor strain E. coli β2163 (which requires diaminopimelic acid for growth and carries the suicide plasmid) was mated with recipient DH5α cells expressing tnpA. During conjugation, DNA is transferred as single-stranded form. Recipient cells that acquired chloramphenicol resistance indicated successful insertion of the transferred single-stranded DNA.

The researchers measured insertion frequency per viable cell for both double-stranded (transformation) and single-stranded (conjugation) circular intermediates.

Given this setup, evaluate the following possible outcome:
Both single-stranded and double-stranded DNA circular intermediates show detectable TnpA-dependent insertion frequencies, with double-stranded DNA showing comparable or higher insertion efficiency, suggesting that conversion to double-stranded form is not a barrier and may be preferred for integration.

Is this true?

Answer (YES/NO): NO